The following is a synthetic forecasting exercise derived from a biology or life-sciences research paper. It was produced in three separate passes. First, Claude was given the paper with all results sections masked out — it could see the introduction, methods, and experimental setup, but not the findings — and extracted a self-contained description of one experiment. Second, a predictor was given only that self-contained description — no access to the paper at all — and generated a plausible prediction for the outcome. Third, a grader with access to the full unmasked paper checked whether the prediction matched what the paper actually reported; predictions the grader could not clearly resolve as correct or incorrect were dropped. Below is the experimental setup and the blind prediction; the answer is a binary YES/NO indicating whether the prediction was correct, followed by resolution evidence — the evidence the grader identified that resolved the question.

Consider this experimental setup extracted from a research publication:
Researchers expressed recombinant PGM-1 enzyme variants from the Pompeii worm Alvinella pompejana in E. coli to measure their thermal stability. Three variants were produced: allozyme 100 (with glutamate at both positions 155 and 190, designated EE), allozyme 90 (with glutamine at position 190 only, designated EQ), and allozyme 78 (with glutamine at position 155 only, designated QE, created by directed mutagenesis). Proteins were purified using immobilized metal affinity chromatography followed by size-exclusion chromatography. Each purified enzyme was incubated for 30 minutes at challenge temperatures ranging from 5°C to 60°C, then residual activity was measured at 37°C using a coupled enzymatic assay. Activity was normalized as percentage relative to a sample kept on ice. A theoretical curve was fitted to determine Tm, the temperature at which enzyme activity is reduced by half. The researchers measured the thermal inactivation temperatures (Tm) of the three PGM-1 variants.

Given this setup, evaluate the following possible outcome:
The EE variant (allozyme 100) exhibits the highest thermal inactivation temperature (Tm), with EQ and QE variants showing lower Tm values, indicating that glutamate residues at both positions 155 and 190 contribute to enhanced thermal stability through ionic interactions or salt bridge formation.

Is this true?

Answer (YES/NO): NO